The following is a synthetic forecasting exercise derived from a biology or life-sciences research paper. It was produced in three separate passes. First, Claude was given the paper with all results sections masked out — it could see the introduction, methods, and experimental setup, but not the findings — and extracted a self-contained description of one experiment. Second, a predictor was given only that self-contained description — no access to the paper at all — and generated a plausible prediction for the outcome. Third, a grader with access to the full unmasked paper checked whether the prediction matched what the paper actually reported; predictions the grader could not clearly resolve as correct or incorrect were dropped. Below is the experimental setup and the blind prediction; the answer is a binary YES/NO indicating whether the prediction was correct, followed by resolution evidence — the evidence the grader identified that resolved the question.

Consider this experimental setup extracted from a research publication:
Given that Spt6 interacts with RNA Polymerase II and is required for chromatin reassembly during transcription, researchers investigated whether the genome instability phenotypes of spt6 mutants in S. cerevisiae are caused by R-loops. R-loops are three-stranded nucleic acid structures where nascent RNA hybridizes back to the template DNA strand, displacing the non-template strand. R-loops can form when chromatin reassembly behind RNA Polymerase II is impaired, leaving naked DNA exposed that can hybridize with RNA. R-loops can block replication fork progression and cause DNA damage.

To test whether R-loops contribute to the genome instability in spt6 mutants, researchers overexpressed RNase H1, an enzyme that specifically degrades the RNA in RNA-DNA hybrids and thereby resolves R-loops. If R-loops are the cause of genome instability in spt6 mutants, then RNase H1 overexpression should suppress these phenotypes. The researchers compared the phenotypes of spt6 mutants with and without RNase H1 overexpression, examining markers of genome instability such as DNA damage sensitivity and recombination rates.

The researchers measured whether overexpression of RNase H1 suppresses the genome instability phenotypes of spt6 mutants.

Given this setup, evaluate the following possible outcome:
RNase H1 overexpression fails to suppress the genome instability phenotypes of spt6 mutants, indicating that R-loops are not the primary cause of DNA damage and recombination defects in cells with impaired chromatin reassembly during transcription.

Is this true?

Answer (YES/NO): YES